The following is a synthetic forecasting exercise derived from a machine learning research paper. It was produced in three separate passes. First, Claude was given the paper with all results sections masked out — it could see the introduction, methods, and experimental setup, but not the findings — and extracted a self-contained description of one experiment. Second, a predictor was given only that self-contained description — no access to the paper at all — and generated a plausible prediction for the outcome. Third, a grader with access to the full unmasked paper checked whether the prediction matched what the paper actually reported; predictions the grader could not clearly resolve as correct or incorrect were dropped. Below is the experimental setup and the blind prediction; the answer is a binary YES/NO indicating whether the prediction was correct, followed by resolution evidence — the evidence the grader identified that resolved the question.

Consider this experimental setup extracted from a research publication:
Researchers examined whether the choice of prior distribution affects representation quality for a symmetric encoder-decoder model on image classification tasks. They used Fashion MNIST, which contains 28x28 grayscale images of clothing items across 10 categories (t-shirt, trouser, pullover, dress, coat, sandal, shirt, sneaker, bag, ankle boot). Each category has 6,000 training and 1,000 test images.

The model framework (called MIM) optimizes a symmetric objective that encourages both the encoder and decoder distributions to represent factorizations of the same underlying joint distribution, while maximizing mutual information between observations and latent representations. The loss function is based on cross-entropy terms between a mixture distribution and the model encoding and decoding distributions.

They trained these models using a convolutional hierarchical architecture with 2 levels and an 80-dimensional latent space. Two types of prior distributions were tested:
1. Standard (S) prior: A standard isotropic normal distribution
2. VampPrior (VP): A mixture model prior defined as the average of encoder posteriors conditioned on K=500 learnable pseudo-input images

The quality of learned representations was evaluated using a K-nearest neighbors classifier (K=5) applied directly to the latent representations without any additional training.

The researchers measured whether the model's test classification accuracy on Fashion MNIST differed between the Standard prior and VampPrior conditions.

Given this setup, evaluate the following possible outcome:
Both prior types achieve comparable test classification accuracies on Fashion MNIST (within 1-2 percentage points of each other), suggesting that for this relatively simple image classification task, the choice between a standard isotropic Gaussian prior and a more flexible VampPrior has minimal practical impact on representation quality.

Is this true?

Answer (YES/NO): YES